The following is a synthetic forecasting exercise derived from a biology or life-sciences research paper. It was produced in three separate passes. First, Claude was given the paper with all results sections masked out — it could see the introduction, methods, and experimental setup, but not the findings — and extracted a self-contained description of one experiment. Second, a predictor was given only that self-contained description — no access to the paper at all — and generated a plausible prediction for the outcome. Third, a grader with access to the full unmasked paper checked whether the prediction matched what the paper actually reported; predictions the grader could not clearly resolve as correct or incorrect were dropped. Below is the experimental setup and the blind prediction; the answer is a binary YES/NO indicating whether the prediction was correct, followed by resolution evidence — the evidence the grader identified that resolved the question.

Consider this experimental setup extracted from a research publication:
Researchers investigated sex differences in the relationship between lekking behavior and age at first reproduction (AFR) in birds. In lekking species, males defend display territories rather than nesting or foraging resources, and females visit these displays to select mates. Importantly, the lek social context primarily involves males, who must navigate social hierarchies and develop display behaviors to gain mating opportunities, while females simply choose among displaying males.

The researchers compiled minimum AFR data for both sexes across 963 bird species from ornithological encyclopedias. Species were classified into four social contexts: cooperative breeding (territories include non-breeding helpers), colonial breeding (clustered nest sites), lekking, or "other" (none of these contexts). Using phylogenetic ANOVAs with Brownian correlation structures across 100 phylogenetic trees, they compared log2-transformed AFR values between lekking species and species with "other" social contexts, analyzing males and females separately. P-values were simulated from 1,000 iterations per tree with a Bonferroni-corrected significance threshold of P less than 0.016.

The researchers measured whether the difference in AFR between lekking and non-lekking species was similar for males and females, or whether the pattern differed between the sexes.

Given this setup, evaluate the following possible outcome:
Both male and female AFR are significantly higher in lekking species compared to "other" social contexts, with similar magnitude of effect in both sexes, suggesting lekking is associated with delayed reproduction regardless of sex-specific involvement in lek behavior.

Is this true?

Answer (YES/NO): NO